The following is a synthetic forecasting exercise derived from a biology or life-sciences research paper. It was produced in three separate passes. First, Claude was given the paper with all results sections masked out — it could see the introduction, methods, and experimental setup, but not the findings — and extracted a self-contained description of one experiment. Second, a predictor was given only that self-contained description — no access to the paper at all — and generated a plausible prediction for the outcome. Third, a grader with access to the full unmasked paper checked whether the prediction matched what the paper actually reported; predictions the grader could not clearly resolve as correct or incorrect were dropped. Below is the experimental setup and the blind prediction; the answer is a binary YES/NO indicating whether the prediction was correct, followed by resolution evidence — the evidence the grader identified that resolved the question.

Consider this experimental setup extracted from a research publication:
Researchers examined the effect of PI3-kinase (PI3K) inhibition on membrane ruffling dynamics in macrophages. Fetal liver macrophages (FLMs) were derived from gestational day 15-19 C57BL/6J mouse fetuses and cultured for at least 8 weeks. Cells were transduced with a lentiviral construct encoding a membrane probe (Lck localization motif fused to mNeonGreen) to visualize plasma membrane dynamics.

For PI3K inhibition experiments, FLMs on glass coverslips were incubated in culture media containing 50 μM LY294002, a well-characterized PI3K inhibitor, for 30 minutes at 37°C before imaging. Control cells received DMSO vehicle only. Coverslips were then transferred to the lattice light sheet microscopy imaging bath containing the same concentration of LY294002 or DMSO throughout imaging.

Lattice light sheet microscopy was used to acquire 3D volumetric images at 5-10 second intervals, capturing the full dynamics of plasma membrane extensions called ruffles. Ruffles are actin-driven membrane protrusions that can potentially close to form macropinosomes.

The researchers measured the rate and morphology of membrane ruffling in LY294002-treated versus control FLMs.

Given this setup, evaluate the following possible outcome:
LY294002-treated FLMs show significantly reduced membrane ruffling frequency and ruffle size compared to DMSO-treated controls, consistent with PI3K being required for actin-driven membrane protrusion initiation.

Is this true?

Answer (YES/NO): NO